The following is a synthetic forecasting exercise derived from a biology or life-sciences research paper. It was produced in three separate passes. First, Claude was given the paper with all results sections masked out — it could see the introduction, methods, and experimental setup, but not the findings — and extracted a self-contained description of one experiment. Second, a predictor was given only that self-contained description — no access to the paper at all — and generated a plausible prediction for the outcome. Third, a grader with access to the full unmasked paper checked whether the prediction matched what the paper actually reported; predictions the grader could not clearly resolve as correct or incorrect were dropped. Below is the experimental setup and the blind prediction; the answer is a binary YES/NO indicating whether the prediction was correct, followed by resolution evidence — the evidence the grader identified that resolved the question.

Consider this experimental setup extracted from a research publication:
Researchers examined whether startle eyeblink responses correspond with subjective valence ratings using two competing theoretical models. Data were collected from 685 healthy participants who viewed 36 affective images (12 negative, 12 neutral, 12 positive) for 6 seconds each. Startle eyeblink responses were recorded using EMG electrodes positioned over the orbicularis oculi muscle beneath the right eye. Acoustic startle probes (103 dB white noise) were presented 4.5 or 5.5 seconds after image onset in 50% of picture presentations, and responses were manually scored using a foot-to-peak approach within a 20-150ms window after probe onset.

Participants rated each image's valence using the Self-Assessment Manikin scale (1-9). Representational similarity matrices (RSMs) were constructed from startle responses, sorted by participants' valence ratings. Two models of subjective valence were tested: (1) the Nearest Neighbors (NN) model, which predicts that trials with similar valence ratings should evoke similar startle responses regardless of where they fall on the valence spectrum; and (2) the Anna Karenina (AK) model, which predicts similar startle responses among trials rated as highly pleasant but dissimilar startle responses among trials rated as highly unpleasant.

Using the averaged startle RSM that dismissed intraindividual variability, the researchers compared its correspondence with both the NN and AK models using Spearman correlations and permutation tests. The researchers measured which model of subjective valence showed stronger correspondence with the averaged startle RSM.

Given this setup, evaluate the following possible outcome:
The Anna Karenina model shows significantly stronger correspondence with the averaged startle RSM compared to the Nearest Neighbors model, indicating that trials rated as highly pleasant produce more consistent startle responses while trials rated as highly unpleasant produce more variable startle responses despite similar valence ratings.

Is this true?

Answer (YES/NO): NO